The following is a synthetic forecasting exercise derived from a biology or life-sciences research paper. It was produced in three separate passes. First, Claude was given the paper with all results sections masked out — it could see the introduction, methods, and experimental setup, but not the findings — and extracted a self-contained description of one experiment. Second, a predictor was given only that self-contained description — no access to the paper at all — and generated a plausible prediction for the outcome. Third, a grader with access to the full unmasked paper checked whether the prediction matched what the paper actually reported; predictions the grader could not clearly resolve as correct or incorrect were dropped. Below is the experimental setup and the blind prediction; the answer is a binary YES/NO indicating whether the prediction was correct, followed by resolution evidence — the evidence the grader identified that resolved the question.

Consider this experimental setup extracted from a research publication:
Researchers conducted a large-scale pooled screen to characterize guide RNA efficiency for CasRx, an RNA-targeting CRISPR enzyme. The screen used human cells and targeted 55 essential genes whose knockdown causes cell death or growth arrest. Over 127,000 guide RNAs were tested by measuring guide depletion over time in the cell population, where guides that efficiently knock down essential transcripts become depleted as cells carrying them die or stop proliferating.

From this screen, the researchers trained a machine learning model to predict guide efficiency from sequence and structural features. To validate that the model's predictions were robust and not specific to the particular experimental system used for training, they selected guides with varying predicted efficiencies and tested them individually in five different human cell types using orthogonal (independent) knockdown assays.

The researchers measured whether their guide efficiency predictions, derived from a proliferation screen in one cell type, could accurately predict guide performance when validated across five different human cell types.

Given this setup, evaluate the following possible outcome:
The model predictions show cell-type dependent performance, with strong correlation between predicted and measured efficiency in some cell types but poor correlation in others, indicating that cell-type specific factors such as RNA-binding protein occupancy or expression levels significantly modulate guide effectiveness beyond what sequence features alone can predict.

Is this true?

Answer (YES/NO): NO